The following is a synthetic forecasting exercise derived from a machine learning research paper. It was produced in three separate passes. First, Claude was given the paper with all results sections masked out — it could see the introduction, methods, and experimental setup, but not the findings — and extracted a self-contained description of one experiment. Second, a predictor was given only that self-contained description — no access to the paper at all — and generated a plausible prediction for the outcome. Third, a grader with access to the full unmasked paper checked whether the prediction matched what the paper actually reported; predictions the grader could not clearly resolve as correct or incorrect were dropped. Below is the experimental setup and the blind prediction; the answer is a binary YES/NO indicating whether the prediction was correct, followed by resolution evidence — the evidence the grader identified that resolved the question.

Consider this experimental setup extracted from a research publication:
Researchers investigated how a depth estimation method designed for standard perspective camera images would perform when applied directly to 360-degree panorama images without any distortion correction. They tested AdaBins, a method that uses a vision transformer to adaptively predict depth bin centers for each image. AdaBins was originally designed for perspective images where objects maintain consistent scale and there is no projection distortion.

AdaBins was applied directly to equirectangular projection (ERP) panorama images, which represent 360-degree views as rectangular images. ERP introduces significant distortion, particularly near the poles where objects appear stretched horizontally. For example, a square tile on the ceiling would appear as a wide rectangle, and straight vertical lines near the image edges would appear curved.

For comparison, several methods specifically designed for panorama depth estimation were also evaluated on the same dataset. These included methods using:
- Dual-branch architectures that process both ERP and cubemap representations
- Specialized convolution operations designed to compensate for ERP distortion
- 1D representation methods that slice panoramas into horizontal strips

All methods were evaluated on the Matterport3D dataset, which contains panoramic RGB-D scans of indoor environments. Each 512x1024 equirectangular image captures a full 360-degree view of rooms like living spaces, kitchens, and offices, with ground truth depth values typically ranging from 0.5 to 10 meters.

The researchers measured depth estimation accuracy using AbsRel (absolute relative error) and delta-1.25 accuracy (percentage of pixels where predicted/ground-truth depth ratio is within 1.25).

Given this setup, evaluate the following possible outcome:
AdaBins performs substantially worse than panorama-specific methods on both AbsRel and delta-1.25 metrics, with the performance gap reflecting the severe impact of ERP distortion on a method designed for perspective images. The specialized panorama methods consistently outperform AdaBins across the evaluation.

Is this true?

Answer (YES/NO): NO